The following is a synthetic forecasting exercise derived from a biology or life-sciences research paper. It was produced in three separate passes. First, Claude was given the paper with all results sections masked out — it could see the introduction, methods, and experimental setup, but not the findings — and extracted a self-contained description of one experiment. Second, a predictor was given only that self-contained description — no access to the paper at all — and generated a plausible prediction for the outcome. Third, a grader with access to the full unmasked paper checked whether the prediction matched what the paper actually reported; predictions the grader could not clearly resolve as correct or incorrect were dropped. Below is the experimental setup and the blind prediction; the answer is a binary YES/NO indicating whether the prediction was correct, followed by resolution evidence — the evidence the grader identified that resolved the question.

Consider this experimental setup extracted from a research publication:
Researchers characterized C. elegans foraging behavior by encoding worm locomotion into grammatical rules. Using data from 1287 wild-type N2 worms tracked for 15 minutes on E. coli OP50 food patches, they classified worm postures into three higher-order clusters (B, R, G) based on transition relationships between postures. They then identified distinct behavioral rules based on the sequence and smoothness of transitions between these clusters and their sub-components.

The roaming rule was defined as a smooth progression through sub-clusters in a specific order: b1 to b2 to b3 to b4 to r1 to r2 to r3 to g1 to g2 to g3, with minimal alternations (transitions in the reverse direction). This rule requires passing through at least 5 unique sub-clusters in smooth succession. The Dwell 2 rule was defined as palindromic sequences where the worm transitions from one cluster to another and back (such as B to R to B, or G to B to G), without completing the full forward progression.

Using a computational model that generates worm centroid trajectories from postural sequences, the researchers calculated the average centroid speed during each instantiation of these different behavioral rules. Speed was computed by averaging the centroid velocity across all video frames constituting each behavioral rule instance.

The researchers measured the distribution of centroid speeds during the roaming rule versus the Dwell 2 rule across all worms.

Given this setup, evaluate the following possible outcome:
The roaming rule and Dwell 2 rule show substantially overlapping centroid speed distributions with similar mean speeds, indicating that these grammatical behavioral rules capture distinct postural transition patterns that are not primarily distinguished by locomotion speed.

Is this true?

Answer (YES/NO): NO